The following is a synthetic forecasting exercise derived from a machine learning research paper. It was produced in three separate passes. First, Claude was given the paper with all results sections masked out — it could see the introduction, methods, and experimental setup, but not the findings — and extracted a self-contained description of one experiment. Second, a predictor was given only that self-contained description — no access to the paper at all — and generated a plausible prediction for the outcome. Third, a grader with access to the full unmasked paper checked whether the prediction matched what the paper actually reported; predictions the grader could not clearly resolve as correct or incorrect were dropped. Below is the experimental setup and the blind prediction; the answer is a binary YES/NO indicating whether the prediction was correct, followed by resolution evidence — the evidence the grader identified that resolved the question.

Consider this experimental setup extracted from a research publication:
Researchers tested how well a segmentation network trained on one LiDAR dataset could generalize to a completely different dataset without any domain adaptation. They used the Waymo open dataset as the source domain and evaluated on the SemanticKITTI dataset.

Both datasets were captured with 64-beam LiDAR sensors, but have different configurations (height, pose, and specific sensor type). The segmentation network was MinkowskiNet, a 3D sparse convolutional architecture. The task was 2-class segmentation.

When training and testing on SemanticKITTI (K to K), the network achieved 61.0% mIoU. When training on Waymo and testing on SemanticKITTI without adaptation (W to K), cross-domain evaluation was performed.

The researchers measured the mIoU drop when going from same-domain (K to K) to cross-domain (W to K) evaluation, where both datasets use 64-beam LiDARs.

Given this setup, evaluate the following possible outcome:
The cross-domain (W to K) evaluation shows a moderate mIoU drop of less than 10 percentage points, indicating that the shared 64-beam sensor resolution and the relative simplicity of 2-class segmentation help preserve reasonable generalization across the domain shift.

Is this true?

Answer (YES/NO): YES